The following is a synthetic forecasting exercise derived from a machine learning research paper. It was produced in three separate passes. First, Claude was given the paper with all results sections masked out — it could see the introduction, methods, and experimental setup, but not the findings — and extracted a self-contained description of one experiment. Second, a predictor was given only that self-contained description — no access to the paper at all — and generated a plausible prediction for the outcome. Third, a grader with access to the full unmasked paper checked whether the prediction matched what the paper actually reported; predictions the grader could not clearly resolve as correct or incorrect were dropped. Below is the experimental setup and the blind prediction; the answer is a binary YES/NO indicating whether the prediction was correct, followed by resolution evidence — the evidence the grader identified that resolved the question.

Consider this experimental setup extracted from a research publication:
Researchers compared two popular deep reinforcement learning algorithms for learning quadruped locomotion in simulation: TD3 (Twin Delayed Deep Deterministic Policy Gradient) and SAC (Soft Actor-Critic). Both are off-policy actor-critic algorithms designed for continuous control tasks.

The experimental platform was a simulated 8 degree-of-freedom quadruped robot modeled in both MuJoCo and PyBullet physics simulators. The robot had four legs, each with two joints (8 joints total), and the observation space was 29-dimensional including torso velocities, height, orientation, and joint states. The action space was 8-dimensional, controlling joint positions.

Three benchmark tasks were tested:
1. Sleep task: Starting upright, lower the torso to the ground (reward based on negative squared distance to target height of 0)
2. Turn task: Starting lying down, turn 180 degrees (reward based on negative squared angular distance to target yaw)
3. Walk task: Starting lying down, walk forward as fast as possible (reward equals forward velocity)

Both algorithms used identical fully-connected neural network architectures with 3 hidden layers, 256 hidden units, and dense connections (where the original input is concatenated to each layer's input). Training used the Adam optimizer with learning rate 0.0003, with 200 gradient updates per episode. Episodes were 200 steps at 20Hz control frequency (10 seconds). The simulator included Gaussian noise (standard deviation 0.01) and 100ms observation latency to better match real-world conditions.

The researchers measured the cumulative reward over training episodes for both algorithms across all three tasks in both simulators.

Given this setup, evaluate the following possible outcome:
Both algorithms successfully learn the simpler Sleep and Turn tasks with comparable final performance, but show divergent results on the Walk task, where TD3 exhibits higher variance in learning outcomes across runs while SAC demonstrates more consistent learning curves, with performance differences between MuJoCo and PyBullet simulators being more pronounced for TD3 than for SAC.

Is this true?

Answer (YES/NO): NO